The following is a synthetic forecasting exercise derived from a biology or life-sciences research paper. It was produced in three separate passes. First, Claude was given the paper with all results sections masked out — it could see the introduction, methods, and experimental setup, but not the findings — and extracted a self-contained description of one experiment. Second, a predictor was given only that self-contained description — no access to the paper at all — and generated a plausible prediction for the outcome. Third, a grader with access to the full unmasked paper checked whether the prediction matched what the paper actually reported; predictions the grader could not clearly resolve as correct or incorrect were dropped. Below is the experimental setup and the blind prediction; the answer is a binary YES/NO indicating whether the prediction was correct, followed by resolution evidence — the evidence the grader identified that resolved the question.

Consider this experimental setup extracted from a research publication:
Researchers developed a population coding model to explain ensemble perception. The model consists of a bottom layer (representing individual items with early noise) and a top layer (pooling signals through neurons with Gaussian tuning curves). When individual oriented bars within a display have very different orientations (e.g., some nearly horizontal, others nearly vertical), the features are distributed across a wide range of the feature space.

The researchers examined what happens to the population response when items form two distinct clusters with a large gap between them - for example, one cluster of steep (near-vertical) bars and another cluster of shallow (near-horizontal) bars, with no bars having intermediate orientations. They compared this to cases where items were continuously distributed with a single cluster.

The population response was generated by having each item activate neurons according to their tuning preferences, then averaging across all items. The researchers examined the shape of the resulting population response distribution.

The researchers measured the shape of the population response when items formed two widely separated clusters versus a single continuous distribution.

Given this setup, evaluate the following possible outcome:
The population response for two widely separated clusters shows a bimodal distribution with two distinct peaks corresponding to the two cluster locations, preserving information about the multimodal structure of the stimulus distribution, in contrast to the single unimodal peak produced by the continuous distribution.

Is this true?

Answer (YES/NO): YES